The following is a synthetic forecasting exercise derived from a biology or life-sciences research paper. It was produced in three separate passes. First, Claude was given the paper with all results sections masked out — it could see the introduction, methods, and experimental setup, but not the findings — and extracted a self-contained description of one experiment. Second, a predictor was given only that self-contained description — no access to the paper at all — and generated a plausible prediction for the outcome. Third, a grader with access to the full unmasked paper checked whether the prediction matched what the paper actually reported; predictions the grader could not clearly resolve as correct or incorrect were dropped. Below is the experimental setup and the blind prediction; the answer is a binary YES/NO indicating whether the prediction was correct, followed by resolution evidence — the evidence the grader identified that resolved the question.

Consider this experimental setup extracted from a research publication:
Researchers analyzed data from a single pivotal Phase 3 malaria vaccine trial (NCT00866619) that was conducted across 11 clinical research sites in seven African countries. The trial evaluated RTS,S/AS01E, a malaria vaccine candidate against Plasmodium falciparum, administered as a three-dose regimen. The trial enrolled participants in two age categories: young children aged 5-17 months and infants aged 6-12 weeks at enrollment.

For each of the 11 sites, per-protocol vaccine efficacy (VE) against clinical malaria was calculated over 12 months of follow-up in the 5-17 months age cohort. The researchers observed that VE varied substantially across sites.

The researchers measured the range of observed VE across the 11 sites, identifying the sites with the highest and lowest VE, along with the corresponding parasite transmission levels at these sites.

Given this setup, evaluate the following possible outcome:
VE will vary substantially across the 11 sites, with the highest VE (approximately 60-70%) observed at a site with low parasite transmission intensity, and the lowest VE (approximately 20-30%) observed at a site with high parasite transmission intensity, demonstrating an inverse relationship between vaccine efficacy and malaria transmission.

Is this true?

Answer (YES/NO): NO